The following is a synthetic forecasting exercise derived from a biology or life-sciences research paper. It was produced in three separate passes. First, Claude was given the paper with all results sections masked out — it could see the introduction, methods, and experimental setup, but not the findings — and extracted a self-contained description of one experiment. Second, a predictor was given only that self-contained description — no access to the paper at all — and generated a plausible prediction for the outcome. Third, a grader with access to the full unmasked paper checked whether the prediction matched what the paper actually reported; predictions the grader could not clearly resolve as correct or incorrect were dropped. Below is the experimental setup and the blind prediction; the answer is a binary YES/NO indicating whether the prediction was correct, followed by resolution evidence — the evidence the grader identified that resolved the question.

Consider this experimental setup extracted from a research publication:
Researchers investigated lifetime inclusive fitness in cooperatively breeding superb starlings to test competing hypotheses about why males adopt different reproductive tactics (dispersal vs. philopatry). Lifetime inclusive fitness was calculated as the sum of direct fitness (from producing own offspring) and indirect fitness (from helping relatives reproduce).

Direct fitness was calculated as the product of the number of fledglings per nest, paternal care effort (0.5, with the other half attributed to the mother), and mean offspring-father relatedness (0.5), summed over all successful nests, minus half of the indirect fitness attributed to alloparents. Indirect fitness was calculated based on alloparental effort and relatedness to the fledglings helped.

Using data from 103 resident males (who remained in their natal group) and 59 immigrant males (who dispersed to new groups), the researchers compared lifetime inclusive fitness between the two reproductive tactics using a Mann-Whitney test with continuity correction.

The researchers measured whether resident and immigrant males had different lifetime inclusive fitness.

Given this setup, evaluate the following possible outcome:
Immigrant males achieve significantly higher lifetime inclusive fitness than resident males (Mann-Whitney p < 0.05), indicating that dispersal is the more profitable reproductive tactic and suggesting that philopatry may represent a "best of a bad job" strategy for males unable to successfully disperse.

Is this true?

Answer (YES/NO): NO